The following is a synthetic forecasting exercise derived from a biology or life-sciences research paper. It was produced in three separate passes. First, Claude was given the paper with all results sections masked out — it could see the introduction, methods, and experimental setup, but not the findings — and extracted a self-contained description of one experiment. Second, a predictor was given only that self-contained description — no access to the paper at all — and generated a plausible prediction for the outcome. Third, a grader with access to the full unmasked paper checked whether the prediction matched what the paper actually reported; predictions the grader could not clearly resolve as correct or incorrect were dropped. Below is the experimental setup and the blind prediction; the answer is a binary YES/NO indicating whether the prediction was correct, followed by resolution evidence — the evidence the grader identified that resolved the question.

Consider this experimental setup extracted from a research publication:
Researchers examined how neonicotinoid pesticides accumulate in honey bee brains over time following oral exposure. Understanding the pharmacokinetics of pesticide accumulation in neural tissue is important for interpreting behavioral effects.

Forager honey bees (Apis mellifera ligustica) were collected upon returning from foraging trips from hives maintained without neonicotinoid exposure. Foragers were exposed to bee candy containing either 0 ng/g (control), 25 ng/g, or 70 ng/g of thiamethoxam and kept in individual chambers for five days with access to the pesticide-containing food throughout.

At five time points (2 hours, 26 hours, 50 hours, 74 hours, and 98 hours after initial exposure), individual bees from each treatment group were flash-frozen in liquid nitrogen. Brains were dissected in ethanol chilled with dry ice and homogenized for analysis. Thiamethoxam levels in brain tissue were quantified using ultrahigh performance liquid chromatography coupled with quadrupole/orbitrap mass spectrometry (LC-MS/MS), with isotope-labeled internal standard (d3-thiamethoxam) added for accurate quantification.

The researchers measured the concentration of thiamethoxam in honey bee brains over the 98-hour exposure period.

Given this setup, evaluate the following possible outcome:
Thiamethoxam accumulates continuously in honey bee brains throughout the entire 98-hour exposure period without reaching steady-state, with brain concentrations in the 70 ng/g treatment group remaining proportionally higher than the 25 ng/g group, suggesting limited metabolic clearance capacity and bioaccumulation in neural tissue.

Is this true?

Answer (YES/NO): NO